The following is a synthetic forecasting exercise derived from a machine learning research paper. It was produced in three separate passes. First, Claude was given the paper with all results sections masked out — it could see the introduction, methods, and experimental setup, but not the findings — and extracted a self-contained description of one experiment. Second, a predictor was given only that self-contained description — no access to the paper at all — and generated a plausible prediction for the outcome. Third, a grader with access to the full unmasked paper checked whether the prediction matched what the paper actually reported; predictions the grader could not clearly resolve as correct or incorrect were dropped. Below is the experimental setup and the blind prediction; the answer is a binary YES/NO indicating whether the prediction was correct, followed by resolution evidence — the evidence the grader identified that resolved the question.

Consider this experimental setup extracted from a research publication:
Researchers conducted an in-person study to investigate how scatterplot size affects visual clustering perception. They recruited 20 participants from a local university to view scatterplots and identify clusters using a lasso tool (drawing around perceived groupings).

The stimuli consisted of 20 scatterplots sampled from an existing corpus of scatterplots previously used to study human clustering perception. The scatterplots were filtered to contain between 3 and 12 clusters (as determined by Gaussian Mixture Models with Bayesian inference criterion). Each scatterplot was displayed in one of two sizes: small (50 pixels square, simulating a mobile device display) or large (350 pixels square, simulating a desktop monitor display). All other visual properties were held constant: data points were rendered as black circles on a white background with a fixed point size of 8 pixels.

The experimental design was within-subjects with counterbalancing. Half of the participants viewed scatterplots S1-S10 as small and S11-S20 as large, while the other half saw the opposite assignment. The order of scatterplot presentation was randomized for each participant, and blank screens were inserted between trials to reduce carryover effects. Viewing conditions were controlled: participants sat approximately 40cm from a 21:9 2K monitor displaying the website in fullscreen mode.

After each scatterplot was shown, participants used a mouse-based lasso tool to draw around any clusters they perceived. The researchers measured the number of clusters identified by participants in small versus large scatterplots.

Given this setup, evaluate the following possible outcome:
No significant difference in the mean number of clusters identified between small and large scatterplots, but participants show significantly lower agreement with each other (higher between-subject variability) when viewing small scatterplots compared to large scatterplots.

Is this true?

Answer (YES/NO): NO